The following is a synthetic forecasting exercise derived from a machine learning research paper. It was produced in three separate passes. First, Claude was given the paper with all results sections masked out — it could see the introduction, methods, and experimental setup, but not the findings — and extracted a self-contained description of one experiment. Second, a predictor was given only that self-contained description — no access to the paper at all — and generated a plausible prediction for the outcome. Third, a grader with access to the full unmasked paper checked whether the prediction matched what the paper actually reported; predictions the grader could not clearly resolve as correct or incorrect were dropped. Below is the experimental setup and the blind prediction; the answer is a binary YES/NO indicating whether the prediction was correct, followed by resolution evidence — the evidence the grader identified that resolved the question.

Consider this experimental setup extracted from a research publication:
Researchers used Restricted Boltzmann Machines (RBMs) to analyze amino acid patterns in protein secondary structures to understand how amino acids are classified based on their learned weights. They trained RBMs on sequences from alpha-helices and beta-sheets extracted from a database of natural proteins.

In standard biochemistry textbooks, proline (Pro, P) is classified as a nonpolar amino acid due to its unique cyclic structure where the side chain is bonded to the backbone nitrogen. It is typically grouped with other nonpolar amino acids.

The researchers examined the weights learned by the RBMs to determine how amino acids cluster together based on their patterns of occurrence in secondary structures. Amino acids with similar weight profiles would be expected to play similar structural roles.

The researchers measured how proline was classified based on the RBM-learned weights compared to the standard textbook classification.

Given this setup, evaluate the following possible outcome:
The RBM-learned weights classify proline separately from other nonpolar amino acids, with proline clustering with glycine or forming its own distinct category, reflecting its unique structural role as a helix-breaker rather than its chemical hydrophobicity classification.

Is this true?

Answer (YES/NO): NO